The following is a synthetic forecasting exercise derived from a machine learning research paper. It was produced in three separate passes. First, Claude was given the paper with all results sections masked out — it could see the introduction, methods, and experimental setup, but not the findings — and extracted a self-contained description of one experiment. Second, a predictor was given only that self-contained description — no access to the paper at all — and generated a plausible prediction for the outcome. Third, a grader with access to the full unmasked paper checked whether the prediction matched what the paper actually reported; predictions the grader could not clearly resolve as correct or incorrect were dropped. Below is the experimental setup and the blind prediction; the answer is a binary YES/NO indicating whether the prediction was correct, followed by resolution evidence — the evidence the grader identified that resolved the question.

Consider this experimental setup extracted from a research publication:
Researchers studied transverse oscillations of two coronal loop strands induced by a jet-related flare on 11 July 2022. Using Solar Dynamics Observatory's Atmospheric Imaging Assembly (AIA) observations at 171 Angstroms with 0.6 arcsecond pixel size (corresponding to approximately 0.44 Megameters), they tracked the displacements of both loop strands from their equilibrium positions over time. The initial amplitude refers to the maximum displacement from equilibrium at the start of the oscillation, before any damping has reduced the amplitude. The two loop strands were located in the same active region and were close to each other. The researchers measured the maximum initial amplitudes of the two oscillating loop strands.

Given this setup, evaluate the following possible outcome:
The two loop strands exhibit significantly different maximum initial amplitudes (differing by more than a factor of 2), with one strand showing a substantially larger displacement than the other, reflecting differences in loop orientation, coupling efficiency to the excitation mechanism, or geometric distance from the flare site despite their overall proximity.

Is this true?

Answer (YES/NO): NO